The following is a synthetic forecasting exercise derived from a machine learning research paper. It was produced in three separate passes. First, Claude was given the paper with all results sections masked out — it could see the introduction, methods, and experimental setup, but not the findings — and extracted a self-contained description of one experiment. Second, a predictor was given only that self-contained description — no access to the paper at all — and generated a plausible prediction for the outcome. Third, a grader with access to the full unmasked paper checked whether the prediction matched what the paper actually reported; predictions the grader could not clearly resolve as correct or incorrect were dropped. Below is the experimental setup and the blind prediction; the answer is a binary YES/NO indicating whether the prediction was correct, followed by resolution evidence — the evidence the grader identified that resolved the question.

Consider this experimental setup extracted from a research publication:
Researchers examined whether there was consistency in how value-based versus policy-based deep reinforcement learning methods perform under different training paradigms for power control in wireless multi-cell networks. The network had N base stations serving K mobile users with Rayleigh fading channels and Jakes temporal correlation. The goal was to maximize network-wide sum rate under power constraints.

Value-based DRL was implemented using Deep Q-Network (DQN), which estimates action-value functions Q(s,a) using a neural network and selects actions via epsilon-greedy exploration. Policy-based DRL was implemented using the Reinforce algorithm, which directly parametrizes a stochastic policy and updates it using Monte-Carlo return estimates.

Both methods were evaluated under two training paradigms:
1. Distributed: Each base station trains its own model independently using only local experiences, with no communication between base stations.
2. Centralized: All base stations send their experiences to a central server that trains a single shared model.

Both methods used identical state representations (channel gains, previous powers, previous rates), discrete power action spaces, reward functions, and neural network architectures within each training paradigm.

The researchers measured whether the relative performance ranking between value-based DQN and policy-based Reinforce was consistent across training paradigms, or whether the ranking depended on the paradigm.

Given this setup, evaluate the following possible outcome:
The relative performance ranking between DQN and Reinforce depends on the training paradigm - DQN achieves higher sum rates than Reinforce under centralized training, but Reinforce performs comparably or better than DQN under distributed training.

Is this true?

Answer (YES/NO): NO